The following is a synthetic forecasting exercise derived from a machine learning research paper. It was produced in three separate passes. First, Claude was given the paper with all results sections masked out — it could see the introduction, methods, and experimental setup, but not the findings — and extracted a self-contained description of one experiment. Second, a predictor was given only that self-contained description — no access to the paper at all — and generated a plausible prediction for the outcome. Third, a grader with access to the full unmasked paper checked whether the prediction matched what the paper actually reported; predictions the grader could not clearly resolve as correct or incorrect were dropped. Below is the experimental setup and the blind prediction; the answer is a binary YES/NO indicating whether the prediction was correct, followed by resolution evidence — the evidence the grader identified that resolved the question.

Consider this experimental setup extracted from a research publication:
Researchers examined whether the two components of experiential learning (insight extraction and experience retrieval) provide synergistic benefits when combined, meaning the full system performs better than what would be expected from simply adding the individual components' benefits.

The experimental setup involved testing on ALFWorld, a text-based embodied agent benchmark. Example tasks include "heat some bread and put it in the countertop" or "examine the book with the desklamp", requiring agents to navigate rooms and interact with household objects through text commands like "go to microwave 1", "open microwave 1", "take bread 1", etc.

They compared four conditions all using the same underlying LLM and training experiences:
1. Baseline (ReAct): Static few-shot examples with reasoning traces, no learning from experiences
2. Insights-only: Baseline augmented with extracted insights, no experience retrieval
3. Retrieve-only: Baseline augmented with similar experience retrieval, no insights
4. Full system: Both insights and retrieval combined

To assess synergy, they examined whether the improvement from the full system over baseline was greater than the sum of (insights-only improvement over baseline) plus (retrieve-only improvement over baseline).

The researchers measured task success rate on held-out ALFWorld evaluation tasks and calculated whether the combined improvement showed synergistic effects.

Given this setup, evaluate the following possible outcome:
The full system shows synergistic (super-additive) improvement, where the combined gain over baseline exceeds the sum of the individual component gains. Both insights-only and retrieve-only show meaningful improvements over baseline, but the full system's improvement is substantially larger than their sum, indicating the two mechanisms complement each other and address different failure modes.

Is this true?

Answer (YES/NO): NO